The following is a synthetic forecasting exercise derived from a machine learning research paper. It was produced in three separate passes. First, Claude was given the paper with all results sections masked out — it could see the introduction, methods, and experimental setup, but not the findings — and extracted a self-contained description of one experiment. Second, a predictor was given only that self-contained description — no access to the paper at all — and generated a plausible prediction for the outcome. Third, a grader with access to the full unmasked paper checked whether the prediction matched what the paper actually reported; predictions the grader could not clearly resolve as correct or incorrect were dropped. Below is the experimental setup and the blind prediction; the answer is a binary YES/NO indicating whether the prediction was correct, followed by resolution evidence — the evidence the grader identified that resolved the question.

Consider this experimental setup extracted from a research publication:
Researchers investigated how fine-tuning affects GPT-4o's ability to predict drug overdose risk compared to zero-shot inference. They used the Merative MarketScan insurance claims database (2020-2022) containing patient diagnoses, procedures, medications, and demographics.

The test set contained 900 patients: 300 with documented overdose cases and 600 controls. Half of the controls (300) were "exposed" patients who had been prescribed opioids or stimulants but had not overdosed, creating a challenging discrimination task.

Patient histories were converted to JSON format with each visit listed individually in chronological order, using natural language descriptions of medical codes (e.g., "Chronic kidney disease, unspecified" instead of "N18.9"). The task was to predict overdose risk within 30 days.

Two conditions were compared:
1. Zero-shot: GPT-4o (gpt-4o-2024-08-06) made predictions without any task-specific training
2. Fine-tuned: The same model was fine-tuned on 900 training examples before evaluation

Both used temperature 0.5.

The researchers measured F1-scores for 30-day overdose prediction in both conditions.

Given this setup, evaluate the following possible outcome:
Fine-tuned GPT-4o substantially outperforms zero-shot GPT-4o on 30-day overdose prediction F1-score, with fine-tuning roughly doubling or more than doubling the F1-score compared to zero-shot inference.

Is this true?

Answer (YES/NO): NO